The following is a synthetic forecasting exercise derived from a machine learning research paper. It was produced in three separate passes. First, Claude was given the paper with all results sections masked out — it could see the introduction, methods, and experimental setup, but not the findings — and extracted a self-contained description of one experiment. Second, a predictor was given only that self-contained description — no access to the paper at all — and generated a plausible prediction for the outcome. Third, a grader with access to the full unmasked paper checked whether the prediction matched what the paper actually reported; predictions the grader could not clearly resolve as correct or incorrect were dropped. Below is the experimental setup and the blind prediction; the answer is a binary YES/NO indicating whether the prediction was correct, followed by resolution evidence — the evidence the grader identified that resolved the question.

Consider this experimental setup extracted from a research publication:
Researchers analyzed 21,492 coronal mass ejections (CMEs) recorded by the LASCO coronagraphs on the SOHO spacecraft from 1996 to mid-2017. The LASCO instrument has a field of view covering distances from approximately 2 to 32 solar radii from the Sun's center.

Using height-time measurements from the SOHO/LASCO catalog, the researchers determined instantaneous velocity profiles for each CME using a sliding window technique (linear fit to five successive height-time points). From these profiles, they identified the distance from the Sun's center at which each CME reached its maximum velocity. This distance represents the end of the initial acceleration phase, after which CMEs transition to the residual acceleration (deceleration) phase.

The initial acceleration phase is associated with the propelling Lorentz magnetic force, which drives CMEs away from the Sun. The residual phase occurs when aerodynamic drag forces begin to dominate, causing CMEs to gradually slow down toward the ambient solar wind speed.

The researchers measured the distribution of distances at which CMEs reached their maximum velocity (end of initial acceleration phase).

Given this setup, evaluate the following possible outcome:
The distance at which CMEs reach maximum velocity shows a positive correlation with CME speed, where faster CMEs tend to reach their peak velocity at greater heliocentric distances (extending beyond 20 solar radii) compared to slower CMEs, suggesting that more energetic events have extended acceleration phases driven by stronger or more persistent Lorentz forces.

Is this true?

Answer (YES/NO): YES